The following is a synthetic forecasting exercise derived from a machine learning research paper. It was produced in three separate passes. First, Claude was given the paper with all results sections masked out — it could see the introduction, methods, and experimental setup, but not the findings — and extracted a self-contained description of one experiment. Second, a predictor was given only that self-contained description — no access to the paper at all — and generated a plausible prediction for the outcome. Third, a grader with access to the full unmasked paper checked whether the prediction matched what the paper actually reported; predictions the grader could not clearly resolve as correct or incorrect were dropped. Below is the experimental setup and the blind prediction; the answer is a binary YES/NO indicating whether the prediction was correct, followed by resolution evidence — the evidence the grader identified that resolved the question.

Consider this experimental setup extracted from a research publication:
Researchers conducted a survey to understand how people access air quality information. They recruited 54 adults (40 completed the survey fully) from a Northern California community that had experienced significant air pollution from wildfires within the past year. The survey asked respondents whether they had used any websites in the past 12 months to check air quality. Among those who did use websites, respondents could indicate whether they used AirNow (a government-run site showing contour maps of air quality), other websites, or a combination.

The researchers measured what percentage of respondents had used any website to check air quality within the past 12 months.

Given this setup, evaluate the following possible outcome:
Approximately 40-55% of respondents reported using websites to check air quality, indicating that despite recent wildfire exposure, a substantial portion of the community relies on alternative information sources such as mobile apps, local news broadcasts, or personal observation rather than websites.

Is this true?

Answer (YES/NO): NO